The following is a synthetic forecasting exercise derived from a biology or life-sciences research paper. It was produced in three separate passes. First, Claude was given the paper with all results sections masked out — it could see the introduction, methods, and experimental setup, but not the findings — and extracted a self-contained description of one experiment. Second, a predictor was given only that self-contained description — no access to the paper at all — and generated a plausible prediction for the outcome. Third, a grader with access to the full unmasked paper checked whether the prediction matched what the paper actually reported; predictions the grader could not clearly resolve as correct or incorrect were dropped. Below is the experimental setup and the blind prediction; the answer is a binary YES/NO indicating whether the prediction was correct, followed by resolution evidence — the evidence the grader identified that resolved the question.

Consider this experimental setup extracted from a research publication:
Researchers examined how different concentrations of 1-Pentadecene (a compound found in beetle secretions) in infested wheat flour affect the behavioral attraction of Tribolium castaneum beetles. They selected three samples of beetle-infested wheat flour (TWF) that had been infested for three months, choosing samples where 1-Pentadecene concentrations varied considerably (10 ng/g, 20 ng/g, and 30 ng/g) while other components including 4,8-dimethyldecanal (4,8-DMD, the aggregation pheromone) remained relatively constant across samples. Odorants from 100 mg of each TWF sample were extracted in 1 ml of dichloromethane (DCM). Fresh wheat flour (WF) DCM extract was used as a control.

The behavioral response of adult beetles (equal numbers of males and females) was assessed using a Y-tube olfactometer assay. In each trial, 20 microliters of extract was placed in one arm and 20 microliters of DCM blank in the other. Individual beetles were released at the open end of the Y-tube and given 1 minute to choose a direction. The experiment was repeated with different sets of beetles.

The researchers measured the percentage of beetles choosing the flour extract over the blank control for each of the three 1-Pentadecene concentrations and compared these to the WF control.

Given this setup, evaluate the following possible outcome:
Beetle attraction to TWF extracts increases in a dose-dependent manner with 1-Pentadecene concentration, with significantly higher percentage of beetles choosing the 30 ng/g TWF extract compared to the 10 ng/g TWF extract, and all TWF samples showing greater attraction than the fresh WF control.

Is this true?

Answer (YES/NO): NO